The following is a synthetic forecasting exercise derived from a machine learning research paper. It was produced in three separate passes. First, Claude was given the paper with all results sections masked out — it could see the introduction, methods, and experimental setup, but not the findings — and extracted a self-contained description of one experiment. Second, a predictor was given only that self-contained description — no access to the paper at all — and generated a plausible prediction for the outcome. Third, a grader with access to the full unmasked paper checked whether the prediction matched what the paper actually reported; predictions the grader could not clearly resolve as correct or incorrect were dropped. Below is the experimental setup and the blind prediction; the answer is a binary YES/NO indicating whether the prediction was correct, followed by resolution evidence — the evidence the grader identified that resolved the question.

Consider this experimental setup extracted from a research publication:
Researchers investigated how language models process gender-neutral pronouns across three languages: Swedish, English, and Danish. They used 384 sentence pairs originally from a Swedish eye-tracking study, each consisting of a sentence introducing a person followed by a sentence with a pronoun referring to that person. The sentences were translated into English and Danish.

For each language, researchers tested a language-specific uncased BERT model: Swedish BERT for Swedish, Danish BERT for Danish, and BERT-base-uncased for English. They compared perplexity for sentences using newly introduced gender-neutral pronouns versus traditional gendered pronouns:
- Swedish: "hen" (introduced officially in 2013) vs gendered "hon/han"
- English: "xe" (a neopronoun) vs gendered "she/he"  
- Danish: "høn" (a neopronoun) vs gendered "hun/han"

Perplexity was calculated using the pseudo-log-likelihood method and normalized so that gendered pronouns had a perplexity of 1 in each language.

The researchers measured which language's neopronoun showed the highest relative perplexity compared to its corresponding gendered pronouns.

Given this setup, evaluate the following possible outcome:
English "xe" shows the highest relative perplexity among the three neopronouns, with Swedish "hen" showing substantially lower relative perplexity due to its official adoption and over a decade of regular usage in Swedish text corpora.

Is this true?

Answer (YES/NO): NO